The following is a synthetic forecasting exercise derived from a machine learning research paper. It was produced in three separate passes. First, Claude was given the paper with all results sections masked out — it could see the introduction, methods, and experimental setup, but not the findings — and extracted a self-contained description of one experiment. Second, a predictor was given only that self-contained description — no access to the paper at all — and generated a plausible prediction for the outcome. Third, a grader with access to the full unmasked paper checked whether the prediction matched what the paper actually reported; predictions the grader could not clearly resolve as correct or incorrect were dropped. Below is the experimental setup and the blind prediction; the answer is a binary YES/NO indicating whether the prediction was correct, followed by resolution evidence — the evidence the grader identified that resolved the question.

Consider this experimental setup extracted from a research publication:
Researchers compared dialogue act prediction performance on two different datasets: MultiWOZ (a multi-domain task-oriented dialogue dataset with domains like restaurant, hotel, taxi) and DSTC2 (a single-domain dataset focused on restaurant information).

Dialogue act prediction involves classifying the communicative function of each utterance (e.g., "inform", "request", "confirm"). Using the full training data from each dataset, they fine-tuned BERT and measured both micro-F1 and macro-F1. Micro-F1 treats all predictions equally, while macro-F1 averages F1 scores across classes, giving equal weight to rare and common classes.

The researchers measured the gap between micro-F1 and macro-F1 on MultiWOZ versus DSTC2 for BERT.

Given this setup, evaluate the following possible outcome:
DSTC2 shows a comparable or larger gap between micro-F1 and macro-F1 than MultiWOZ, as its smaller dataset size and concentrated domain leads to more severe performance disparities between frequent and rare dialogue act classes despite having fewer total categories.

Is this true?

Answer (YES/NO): YES